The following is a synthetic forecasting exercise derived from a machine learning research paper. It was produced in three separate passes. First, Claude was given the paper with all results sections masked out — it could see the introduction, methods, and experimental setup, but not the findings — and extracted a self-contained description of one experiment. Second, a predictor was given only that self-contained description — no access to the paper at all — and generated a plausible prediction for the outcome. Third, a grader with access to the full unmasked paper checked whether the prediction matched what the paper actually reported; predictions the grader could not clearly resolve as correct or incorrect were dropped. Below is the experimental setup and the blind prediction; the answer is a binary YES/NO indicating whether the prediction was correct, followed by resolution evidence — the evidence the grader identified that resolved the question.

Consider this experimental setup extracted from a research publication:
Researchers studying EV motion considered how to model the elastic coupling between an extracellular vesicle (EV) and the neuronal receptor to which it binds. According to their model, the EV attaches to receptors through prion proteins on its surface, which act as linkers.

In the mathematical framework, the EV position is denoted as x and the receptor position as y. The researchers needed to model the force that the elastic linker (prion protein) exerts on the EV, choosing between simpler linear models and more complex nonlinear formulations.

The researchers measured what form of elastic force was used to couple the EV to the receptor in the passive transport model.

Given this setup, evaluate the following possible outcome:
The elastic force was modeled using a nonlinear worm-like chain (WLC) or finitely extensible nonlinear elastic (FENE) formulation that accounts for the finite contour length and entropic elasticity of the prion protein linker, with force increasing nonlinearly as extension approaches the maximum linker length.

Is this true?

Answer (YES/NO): NO